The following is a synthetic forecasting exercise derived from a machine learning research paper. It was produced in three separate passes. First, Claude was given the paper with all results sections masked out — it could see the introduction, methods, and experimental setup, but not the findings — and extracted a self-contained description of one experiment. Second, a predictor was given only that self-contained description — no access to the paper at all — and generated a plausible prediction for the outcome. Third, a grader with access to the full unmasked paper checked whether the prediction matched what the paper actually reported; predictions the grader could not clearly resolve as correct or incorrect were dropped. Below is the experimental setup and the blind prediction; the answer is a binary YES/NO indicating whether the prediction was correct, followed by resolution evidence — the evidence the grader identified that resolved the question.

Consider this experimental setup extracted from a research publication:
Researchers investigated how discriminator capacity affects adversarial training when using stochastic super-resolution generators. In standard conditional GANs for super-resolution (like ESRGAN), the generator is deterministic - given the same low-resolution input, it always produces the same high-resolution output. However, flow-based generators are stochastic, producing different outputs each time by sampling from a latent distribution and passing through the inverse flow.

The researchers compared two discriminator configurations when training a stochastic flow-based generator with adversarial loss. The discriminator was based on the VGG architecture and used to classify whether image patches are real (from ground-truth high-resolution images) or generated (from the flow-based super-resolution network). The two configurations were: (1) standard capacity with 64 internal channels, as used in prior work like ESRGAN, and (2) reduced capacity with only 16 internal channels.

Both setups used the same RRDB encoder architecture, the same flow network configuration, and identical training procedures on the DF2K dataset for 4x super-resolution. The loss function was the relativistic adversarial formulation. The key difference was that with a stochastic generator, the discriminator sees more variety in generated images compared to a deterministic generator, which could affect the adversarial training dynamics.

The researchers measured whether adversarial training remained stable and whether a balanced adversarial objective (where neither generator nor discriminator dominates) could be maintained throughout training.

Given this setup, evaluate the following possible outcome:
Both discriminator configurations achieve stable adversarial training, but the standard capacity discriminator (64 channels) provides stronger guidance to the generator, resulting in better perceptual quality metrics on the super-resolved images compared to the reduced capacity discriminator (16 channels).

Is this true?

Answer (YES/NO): NO